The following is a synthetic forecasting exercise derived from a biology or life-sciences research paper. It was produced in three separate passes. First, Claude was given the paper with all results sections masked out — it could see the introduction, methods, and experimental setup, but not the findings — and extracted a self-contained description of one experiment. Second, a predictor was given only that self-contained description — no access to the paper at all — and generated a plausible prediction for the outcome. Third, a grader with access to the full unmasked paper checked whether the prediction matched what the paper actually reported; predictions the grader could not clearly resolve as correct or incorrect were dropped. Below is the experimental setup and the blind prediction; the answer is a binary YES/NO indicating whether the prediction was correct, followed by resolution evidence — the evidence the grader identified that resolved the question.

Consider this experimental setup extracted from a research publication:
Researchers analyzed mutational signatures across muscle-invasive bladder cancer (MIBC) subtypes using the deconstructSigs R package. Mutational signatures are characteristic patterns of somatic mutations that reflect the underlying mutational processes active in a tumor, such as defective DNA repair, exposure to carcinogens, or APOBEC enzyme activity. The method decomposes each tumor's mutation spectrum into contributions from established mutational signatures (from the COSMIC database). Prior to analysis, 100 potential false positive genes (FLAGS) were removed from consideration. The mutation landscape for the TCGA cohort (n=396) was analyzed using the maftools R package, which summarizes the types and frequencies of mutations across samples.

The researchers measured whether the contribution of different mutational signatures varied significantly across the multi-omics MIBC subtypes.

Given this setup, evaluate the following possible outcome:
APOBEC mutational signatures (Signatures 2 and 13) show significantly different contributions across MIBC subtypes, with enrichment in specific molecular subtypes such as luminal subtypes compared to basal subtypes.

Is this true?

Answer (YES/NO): YES